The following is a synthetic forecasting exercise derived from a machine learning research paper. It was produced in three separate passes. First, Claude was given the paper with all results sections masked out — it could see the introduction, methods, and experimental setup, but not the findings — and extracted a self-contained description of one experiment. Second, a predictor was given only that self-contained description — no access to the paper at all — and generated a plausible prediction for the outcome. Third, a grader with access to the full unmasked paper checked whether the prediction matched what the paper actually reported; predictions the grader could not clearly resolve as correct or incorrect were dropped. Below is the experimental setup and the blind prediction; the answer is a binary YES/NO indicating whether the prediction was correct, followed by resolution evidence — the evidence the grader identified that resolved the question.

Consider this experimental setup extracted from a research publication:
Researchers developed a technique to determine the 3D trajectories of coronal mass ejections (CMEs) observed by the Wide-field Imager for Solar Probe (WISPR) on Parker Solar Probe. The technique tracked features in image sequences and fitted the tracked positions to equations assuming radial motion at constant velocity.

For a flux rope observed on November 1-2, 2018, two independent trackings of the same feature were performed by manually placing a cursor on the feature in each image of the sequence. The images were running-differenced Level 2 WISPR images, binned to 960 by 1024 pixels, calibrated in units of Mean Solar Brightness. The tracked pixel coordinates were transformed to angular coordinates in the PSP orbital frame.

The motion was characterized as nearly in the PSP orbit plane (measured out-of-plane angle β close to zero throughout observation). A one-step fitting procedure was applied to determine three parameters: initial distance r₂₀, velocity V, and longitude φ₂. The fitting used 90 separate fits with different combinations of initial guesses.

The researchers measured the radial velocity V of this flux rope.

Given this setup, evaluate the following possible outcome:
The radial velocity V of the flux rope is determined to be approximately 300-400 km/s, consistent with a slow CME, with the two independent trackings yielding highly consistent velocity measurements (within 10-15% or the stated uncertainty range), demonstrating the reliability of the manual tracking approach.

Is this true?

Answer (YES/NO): NO